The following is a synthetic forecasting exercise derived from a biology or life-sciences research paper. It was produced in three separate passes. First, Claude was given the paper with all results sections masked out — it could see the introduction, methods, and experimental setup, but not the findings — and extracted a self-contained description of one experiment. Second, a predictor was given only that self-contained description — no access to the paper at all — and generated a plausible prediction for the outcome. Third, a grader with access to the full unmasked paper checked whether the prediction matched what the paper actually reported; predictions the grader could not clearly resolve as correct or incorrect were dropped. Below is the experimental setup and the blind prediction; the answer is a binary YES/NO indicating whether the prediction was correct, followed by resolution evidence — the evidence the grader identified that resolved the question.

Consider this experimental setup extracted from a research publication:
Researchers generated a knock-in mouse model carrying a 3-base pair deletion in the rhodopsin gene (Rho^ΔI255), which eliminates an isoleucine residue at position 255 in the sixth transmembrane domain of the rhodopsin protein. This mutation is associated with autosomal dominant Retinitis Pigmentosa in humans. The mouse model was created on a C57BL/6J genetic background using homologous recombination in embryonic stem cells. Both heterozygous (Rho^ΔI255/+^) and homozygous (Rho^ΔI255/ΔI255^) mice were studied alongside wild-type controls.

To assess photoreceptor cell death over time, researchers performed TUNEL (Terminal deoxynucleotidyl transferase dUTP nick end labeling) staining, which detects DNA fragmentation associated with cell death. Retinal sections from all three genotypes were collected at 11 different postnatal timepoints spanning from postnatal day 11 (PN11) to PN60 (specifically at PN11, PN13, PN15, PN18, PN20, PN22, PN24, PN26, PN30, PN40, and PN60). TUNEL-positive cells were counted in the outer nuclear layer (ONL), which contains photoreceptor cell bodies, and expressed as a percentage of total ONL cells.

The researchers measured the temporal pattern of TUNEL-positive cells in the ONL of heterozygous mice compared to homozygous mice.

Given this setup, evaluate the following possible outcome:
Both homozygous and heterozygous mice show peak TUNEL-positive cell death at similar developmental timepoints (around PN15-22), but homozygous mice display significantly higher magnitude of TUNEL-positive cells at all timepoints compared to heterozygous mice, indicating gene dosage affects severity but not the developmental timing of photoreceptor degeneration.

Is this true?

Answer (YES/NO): NO